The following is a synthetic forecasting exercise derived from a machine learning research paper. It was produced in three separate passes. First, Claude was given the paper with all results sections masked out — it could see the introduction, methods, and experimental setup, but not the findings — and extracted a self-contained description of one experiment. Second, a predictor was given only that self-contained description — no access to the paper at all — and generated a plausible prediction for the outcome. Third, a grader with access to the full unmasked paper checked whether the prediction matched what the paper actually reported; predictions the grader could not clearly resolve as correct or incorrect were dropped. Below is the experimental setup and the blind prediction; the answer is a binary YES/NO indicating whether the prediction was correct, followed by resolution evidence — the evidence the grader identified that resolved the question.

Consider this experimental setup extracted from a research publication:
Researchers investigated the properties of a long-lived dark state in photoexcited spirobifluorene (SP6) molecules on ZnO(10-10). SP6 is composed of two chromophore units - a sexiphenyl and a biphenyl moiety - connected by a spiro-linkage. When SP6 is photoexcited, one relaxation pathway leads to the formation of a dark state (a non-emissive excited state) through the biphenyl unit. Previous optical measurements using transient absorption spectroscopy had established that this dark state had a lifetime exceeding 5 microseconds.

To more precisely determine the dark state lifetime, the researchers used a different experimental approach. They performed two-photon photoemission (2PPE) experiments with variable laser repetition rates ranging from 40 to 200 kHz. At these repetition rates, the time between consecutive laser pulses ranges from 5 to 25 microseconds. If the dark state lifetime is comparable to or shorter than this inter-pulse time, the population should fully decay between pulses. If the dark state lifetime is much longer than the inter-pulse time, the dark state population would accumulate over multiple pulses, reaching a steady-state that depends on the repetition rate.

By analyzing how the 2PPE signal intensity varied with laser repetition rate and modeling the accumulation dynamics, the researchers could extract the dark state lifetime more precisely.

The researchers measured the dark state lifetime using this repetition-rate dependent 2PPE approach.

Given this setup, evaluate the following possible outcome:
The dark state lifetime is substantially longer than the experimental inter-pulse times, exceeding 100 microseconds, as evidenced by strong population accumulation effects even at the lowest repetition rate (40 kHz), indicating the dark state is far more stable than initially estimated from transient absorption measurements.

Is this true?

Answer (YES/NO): YES